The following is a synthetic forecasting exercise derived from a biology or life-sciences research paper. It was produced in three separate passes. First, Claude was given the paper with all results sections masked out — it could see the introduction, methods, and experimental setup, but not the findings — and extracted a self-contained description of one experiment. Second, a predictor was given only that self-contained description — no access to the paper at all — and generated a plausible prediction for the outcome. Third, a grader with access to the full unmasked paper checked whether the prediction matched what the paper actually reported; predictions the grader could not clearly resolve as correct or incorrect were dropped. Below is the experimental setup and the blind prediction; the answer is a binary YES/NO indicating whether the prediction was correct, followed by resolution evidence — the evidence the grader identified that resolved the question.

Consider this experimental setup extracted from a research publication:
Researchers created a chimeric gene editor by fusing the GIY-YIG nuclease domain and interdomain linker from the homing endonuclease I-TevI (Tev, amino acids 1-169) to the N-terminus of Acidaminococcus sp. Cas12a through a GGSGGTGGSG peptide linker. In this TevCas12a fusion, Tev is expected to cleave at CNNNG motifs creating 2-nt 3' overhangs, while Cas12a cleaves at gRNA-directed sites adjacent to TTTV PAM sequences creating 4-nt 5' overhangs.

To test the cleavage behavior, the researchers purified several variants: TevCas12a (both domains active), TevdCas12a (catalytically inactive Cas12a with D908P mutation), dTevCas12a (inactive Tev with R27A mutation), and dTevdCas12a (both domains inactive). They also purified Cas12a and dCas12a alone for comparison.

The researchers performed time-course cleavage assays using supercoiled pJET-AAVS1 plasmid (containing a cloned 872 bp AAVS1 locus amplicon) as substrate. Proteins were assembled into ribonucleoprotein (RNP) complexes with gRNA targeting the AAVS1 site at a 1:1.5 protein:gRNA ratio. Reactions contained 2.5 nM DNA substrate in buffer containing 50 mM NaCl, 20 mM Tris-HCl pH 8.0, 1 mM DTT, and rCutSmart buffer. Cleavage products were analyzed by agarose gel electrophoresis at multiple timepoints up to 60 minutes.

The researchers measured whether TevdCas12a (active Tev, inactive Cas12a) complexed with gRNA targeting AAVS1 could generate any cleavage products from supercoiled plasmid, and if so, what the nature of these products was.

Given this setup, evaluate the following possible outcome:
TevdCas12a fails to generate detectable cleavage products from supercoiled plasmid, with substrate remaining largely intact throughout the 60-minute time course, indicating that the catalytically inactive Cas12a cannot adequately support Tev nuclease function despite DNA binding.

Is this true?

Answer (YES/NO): NO